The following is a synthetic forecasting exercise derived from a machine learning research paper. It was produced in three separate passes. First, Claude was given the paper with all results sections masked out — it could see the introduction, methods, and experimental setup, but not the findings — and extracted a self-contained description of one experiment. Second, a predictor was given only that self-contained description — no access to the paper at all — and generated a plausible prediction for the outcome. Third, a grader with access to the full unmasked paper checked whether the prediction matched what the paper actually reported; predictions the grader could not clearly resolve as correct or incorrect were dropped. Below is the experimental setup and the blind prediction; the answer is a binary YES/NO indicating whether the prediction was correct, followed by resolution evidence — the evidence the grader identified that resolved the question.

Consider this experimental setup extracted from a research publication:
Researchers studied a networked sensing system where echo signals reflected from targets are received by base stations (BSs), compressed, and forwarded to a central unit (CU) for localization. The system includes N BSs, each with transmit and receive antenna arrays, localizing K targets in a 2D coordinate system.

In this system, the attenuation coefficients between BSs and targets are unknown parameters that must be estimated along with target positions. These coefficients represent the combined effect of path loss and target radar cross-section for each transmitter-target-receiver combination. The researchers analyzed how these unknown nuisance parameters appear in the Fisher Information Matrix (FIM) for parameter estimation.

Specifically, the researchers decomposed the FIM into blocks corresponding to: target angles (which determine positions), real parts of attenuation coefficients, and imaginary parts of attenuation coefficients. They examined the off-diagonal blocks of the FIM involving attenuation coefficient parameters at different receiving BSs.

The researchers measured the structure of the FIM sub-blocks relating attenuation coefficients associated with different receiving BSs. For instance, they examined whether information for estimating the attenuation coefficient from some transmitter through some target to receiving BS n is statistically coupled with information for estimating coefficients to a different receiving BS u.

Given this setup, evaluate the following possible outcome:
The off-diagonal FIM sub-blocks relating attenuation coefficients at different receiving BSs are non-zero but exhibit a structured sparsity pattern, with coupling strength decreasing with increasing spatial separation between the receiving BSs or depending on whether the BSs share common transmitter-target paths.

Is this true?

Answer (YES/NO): NO